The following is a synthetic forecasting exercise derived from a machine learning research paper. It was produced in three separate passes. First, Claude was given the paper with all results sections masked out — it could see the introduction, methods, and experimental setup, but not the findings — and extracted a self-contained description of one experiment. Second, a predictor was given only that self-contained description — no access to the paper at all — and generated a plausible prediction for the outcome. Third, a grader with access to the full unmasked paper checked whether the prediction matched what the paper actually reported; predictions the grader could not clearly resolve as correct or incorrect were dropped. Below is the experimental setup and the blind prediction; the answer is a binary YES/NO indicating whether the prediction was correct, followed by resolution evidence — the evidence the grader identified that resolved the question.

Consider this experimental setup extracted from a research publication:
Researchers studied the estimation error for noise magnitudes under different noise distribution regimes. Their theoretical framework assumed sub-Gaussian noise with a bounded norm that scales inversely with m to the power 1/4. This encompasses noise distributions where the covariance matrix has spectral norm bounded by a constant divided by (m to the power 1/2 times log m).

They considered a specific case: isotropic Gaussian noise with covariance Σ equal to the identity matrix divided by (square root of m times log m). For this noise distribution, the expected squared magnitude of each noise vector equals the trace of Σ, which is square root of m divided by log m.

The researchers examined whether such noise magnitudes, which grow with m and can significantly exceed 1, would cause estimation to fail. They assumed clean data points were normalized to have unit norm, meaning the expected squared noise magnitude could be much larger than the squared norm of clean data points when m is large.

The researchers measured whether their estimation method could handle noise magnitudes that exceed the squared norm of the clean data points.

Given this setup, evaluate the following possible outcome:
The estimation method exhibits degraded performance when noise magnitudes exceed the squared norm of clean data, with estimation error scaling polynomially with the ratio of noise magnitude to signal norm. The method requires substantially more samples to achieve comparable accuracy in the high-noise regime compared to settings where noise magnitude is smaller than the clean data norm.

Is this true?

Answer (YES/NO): NO